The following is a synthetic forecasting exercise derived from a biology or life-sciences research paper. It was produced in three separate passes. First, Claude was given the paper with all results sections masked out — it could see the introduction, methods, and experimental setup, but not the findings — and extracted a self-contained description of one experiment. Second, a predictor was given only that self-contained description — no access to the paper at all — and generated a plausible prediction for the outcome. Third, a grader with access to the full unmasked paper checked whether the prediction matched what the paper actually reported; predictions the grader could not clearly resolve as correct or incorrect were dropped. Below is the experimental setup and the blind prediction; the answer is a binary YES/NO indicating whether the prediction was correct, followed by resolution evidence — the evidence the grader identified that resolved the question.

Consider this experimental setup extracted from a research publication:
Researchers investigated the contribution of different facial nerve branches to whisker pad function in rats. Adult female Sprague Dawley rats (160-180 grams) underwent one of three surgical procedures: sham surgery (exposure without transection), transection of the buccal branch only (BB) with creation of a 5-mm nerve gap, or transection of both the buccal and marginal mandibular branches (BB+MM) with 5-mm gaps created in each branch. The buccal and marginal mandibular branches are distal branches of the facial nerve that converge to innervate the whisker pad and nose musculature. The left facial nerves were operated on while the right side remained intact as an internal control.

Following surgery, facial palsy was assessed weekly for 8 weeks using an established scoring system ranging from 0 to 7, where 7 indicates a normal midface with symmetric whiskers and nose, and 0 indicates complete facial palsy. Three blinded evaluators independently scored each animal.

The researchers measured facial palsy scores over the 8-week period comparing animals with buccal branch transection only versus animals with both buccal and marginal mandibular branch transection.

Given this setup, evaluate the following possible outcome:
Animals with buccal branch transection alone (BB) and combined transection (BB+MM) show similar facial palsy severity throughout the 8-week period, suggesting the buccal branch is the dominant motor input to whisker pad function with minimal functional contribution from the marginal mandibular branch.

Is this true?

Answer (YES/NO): NO